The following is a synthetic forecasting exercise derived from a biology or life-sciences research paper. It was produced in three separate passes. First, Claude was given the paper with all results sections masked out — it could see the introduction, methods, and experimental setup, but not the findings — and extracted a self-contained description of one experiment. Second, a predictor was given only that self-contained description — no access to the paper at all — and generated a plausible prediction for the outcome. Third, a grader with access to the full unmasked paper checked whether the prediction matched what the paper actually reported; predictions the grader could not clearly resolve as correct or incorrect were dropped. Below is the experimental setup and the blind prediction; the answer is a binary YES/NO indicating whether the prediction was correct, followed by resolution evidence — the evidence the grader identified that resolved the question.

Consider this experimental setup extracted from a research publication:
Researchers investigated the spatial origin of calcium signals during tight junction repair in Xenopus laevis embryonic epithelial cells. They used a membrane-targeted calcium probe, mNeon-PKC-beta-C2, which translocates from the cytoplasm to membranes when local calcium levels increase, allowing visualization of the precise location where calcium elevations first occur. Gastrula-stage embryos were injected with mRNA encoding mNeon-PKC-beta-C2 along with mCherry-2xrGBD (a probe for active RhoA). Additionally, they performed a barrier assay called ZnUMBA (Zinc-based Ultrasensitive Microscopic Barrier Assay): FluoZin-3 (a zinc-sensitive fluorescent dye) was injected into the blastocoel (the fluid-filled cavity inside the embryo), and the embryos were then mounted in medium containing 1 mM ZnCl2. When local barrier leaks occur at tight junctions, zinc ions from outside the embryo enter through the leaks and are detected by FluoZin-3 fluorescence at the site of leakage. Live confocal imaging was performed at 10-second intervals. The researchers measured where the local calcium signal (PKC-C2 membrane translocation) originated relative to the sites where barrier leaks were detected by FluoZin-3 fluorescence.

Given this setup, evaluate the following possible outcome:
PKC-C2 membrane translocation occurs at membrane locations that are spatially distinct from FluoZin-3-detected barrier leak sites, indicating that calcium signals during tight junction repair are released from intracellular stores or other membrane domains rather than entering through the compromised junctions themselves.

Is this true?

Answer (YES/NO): NO